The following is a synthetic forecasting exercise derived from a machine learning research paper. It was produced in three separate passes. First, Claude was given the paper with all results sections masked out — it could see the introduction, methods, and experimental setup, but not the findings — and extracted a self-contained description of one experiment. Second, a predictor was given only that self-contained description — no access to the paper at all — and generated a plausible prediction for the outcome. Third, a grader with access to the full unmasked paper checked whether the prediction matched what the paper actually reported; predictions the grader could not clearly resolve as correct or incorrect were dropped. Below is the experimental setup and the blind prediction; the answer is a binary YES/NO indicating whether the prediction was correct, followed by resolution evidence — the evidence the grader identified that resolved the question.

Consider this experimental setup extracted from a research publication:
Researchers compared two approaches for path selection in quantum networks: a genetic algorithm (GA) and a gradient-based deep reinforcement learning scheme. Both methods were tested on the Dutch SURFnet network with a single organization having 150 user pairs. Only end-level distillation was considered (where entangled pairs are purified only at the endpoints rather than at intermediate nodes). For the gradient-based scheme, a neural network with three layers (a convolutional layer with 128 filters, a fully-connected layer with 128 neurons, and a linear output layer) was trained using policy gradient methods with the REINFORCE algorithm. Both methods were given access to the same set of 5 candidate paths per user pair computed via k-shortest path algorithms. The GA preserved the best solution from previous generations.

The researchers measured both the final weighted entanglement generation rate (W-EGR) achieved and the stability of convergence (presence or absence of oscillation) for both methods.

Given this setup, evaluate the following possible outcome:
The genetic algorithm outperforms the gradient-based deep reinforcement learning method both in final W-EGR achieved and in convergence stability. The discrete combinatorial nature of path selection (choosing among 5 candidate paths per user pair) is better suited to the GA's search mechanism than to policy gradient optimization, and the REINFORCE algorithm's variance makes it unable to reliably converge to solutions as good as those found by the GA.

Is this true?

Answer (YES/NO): NO